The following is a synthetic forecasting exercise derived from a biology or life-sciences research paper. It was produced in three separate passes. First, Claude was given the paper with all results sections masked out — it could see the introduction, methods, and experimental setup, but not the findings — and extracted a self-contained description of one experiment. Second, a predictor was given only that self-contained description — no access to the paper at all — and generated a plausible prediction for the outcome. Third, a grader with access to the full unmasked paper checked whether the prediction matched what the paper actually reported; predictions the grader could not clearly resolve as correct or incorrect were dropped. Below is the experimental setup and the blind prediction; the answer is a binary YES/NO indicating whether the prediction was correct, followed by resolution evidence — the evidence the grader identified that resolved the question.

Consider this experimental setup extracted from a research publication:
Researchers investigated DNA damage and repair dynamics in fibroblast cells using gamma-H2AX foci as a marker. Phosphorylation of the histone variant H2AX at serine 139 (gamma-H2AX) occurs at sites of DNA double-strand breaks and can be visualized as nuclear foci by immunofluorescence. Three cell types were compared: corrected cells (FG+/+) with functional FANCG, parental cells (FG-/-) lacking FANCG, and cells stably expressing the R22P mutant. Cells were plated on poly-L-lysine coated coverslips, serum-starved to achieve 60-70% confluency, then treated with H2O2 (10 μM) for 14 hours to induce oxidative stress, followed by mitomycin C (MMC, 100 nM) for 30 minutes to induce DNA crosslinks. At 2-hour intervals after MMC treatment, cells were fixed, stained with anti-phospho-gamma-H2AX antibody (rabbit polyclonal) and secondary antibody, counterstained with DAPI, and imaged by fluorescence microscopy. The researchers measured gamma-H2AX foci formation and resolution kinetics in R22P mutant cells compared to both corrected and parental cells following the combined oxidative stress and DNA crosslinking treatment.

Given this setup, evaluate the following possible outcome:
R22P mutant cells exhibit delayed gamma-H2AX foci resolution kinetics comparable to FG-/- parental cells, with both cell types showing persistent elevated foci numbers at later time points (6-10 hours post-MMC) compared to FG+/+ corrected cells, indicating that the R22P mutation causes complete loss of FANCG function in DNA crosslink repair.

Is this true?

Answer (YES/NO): NO